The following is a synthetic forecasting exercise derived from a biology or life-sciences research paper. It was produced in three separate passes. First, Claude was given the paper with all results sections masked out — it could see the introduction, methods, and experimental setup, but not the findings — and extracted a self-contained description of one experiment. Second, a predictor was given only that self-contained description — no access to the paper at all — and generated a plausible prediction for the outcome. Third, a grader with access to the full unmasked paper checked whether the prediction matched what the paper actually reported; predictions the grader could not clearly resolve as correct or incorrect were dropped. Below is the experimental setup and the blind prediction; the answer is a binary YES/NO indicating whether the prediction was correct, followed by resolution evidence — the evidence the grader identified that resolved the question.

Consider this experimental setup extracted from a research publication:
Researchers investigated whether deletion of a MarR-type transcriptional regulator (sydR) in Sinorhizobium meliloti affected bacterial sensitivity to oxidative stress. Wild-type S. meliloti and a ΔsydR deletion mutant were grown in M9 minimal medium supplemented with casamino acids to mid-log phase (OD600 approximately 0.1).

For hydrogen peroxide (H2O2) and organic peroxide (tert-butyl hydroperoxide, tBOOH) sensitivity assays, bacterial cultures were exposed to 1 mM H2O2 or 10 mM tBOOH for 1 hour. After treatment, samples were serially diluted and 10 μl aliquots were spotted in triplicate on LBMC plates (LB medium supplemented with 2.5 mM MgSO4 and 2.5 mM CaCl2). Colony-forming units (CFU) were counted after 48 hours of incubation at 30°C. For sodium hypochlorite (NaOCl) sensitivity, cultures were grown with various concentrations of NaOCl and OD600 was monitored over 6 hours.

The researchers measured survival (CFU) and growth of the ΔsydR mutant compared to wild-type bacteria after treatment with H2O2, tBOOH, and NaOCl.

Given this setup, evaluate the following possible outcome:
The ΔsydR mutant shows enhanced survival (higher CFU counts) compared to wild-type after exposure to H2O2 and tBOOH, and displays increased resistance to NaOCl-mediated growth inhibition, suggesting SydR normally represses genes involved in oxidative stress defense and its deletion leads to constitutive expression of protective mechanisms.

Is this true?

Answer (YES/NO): NO